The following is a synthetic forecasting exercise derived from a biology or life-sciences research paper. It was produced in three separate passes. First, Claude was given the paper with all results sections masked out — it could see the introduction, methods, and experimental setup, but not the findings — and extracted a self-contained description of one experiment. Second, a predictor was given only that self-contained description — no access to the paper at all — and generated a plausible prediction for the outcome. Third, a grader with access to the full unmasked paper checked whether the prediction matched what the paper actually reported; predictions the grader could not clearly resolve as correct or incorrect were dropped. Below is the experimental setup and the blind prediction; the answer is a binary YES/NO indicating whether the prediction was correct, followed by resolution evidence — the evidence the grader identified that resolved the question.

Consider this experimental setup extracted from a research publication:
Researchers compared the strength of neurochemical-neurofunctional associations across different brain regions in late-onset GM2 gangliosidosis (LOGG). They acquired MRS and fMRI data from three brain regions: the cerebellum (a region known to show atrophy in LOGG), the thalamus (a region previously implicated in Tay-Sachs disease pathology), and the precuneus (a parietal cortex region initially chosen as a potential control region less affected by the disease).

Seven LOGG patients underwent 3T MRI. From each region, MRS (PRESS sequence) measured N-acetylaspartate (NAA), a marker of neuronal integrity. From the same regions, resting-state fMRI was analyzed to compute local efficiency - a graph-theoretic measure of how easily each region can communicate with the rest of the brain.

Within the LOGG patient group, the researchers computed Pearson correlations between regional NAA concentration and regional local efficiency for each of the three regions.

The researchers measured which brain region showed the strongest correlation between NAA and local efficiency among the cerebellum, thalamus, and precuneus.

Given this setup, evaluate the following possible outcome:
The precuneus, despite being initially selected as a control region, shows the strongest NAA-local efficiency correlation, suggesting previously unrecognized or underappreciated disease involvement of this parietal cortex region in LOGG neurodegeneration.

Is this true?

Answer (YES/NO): NO